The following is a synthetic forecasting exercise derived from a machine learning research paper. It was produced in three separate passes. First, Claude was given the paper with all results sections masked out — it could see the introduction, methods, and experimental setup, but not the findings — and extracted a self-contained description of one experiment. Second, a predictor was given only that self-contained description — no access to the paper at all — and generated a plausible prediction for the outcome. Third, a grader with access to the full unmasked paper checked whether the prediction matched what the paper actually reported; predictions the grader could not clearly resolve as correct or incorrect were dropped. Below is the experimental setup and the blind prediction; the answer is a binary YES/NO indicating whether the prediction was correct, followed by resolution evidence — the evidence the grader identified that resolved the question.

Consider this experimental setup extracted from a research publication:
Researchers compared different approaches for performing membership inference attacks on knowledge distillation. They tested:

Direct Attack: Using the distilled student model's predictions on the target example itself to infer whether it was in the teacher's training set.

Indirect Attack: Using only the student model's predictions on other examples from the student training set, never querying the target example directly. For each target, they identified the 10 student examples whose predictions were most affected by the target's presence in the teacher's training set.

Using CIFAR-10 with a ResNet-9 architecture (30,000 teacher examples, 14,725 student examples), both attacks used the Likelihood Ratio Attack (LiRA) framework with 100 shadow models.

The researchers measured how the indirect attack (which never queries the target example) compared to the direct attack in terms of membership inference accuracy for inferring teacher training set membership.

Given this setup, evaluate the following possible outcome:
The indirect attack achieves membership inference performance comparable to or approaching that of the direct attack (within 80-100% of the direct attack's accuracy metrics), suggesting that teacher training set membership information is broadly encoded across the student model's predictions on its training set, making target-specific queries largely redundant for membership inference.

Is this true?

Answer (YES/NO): NO